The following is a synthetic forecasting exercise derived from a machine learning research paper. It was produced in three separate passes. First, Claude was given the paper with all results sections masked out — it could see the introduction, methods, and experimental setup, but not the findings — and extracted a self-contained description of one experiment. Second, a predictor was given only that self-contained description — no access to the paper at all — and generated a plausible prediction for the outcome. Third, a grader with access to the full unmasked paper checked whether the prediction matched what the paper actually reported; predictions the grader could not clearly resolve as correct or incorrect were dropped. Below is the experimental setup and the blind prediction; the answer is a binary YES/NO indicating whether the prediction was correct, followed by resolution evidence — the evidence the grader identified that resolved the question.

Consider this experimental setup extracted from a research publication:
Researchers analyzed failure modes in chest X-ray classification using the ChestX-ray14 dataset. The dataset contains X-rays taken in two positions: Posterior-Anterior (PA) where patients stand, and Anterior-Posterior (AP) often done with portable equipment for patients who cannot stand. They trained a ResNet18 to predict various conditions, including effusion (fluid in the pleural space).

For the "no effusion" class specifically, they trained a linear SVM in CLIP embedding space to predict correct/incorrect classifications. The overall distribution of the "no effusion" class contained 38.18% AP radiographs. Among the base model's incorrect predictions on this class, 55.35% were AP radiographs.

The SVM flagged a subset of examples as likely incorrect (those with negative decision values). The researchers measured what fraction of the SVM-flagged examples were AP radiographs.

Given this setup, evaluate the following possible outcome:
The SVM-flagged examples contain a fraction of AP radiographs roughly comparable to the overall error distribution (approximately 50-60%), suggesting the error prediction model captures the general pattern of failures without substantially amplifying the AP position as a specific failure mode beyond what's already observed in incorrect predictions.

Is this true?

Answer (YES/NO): YES